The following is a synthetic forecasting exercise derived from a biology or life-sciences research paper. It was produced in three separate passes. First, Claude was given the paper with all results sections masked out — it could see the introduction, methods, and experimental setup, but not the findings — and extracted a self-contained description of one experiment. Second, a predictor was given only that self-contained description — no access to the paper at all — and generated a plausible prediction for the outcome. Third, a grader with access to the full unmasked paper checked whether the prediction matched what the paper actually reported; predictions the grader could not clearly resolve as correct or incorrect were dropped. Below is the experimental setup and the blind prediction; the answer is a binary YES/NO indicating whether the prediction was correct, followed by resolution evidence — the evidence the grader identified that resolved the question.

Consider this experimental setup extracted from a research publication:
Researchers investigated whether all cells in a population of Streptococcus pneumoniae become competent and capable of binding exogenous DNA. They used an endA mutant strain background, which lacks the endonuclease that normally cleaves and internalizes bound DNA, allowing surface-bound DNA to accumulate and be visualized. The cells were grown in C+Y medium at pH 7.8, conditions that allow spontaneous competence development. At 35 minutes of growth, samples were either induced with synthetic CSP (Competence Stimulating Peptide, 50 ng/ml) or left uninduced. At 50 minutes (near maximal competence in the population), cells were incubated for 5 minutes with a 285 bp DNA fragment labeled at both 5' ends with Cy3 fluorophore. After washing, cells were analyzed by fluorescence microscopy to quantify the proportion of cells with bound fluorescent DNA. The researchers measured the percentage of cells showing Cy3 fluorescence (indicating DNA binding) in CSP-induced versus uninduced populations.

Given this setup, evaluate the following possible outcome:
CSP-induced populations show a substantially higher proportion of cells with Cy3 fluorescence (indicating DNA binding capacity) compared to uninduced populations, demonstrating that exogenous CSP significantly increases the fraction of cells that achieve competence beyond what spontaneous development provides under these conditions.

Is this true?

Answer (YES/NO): NO